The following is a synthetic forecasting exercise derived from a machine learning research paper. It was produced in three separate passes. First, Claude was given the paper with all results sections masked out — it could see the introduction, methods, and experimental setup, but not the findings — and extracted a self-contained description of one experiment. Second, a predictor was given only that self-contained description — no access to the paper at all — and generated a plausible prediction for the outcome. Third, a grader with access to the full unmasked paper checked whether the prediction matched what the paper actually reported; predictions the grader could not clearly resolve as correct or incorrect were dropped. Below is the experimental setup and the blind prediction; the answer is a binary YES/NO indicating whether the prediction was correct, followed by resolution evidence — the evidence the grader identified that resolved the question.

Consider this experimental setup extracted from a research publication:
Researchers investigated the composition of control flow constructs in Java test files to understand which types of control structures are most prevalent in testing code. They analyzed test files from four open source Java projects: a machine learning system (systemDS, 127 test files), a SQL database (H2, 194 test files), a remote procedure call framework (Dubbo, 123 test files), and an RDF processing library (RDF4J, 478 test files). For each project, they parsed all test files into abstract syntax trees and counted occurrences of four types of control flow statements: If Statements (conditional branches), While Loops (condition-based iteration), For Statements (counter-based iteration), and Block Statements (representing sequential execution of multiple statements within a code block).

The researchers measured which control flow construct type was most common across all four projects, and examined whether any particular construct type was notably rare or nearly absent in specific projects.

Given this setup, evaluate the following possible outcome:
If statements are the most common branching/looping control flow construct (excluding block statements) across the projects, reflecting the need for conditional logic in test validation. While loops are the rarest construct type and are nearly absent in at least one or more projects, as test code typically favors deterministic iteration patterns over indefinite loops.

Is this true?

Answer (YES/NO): NO